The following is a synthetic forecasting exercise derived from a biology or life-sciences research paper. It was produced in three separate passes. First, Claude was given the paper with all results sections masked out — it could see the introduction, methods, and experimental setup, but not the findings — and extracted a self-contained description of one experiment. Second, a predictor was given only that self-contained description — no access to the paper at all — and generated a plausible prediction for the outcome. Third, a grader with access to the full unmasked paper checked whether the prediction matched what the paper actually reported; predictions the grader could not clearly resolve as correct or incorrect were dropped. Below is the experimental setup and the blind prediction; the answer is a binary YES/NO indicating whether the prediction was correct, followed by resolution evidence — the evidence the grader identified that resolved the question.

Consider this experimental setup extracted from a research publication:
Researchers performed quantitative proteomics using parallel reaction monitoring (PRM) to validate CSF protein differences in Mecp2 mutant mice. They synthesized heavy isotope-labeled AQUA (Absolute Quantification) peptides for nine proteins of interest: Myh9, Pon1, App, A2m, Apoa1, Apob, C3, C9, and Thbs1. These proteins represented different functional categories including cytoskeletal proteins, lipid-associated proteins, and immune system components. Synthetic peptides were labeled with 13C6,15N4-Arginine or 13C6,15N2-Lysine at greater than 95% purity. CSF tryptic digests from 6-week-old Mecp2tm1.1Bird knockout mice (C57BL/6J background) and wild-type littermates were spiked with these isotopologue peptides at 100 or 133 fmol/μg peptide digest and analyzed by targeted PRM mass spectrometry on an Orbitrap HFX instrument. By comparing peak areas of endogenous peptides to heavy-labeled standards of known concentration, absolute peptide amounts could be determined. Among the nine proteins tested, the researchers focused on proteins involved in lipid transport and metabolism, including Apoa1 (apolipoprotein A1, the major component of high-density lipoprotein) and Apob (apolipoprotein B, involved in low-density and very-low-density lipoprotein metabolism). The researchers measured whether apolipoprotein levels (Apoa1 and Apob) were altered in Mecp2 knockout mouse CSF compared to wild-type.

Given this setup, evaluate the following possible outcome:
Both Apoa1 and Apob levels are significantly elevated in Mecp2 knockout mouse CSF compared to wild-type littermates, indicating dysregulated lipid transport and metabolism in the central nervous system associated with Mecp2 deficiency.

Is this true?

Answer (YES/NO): NO